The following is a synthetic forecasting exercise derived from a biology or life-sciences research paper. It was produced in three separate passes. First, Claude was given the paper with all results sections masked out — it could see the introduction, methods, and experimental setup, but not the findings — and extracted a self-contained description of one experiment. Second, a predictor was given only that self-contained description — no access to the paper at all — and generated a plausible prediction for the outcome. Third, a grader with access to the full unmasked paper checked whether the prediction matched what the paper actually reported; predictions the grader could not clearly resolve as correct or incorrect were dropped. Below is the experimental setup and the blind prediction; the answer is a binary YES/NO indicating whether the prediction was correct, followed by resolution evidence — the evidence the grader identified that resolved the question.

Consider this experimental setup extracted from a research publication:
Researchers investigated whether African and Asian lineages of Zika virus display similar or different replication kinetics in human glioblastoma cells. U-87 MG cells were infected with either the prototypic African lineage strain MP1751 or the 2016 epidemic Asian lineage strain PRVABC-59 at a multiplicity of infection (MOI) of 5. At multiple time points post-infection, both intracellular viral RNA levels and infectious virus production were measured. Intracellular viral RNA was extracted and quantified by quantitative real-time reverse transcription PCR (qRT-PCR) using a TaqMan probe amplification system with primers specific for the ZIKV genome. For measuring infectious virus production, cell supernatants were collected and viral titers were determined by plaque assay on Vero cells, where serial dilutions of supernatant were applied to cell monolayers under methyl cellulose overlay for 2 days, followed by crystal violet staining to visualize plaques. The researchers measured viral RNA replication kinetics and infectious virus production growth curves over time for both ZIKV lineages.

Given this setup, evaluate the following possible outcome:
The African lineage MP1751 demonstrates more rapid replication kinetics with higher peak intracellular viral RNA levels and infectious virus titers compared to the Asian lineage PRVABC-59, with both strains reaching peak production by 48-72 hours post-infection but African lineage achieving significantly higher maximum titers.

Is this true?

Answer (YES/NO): NO